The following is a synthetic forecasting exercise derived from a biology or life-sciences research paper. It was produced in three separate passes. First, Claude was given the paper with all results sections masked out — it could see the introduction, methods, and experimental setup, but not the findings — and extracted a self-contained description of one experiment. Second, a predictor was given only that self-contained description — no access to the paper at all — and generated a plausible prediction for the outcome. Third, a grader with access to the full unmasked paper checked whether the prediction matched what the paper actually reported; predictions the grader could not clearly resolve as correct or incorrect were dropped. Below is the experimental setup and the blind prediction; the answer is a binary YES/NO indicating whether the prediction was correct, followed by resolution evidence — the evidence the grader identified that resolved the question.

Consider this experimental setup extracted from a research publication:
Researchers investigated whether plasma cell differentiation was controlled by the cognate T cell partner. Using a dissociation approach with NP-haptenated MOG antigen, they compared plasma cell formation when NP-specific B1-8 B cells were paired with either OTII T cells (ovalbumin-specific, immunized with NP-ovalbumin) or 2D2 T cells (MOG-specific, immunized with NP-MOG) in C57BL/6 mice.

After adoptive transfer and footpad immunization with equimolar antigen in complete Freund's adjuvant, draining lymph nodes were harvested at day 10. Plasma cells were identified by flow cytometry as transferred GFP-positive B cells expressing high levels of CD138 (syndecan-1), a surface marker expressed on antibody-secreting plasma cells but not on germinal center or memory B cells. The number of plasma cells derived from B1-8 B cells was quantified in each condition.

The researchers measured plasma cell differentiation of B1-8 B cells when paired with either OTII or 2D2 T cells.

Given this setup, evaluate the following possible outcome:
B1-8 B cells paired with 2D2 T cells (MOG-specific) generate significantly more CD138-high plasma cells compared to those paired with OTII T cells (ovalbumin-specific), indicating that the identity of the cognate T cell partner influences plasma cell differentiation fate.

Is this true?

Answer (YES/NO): NO